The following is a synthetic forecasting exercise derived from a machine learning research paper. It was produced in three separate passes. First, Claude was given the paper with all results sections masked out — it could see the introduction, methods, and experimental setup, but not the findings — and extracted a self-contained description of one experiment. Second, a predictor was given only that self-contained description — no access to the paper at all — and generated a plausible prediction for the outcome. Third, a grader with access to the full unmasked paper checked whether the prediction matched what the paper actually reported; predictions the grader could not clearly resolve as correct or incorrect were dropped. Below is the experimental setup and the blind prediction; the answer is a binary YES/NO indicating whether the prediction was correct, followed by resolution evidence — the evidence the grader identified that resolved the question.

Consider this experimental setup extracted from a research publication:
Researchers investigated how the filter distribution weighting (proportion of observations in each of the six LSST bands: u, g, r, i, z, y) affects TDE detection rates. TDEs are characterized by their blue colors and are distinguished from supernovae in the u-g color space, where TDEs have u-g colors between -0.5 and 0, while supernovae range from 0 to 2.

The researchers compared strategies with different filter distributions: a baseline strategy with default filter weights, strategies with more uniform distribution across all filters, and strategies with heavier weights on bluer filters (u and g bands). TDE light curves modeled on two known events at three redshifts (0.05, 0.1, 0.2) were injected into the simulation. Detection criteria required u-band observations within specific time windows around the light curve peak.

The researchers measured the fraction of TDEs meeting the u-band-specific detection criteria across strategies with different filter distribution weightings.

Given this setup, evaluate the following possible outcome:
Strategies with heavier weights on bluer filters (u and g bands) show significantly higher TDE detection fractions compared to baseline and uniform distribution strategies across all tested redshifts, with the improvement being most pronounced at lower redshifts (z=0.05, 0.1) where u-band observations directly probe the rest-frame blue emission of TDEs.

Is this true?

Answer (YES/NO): NO